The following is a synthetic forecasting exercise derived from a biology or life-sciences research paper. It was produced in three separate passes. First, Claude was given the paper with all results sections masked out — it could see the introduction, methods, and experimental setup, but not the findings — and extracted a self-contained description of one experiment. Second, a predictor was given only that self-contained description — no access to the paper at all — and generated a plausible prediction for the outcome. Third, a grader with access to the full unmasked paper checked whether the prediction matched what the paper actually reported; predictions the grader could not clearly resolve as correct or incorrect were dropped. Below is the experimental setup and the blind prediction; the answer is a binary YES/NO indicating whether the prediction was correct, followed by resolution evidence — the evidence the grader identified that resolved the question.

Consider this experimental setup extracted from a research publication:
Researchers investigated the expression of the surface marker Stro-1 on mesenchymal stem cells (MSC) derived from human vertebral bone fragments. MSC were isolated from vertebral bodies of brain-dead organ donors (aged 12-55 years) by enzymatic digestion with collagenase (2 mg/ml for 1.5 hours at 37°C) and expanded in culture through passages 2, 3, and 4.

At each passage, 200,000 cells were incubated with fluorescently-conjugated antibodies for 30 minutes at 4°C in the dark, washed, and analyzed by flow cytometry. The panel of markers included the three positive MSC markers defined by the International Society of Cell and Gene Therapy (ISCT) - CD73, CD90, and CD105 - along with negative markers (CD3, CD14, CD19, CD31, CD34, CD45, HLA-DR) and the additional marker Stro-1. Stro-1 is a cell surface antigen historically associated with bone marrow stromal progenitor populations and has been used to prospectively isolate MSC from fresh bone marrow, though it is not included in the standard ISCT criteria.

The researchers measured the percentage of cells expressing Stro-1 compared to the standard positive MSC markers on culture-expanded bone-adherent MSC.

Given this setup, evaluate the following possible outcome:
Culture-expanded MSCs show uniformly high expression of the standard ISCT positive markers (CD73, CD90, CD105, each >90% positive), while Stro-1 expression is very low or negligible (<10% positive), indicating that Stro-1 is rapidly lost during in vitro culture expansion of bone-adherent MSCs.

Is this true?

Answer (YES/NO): NO